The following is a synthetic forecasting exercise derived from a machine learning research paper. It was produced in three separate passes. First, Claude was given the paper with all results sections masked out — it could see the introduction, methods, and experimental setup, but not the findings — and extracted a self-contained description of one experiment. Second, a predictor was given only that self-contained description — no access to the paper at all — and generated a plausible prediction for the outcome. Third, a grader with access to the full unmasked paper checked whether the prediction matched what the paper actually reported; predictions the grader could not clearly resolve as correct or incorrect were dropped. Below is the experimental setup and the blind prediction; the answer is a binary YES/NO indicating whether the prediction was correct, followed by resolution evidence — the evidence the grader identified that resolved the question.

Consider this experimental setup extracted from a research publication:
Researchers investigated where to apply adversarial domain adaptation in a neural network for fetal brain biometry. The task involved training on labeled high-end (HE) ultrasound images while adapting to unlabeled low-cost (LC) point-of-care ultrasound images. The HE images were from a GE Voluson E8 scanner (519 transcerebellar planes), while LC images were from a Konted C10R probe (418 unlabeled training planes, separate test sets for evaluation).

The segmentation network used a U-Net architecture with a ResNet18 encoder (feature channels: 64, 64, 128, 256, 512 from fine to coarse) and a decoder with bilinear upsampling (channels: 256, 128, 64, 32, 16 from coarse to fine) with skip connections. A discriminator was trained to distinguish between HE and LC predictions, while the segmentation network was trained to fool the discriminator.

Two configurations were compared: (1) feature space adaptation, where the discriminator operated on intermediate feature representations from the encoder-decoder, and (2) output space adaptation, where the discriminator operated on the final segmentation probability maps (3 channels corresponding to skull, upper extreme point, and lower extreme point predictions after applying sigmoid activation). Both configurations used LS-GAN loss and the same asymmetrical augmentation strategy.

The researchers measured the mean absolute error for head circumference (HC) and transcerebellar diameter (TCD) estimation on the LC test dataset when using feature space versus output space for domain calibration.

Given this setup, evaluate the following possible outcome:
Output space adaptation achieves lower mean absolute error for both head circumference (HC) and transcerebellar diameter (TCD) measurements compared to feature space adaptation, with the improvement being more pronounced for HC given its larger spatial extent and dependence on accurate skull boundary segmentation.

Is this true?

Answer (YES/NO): YES